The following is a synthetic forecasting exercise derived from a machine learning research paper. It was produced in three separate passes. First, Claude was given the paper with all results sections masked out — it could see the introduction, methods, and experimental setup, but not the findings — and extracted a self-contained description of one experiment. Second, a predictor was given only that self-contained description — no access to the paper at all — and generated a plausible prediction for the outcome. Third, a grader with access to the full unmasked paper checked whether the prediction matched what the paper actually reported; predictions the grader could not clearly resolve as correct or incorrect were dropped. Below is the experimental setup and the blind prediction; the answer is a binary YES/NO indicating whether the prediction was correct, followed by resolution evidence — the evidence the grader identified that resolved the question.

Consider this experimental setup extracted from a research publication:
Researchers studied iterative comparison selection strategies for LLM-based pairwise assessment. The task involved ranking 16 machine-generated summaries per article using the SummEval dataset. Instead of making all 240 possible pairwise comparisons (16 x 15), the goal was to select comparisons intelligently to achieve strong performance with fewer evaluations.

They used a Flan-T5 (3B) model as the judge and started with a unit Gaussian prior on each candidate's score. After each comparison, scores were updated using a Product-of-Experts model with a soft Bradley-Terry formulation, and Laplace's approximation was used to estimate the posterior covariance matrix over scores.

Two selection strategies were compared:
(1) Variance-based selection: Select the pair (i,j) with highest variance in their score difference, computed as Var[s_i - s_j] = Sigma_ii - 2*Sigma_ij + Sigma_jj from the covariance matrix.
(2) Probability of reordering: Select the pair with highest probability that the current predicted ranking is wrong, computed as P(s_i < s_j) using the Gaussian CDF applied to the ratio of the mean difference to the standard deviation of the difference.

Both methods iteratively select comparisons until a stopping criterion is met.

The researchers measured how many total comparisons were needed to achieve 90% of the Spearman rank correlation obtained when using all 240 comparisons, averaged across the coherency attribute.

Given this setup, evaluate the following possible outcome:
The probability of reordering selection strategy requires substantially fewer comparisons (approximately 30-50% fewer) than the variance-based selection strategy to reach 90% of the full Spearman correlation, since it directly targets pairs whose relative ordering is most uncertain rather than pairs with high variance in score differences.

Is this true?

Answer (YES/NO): NO